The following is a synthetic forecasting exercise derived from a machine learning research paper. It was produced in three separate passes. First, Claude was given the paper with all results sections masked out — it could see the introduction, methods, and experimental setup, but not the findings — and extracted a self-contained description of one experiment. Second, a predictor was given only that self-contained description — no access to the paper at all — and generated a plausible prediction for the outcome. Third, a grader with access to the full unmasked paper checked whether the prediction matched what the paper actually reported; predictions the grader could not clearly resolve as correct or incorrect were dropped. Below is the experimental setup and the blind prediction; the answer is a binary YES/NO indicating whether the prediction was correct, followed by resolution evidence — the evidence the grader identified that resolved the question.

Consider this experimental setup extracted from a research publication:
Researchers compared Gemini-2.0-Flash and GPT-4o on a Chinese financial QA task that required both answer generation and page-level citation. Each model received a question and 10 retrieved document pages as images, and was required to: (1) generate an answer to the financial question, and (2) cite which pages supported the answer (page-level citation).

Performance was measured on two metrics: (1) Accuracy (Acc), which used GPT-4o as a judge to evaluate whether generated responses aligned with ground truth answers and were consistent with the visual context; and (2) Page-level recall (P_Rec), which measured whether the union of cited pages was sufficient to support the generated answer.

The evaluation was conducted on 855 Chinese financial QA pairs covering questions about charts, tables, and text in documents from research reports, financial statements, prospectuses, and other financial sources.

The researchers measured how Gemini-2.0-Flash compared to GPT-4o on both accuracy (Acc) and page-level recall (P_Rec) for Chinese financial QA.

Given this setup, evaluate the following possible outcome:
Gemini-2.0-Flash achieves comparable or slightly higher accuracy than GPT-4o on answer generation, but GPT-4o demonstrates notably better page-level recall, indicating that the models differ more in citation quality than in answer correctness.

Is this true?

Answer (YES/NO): NO